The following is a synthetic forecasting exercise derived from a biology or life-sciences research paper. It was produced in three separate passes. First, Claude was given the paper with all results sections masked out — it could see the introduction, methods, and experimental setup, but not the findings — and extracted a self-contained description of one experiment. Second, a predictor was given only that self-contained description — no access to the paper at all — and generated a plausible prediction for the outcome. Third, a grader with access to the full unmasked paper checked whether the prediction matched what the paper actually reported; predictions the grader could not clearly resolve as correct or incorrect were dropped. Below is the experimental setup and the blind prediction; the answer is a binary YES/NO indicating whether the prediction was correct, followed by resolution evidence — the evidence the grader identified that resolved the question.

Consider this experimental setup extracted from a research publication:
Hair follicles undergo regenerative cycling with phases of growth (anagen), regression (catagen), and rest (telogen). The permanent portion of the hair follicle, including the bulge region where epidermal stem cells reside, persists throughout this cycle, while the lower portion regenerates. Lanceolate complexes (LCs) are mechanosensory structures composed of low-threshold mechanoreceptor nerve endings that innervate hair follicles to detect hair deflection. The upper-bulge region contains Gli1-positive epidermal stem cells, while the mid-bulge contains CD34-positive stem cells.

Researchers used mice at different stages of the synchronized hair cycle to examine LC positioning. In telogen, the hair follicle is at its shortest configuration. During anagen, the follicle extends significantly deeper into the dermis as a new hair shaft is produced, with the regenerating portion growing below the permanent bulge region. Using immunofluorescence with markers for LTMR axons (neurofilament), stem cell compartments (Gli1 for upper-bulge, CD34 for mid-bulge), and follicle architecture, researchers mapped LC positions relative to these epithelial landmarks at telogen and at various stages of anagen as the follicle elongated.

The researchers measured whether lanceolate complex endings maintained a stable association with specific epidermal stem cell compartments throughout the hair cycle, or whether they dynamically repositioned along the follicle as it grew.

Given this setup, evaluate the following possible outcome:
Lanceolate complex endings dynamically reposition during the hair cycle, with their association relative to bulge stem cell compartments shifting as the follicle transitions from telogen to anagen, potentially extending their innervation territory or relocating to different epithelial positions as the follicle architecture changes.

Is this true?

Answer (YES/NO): NO